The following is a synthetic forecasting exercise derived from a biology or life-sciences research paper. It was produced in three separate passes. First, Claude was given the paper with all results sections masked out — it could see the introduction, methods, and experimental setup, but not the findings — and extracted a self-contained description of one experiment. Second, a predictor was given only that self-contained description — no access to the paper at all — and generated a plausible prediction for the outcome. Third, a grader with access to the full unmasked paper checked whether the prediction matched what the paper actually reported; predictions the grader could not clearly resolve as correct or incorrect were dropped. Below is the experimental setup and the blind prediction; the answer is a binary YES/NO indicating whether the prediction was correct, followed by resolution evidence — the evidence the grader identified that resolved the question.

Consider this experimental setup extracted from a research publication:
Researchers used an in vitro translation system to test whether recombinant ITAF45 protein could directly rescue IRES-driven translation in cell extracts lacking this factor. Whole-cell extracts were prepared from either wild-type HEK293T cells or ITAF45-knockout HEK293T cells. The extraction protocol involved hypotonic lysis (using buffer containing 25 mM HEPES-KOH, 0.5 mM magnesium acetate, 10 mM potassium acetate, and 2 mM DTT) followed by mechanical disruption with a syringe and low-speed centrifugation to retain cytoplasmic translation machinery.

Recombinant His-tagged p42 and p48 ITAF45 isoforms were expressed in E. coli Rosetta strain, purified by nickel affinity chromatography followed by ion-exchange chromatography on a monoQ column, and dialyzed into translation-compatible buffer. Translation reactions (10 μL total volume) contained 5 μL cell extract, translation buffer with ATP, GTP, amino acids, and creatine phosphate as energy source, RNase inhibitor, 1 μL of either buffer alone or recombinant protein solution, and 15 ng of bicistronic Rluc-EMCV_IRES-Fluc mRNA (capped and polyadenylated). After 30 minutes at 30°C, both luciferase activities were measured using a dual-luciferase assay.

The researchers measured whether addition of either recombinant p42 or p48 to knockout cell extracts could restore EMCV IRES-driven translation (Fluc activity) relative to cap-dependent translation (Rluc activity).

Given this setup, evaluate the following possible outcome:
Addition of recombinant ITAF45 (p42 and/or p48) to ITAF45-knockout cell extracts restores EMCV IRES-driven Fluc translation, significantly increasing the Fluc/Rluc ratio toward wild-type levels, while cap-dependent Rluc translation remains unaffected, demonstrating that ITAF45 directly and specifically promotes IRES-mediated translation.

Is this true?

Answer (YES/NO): NO